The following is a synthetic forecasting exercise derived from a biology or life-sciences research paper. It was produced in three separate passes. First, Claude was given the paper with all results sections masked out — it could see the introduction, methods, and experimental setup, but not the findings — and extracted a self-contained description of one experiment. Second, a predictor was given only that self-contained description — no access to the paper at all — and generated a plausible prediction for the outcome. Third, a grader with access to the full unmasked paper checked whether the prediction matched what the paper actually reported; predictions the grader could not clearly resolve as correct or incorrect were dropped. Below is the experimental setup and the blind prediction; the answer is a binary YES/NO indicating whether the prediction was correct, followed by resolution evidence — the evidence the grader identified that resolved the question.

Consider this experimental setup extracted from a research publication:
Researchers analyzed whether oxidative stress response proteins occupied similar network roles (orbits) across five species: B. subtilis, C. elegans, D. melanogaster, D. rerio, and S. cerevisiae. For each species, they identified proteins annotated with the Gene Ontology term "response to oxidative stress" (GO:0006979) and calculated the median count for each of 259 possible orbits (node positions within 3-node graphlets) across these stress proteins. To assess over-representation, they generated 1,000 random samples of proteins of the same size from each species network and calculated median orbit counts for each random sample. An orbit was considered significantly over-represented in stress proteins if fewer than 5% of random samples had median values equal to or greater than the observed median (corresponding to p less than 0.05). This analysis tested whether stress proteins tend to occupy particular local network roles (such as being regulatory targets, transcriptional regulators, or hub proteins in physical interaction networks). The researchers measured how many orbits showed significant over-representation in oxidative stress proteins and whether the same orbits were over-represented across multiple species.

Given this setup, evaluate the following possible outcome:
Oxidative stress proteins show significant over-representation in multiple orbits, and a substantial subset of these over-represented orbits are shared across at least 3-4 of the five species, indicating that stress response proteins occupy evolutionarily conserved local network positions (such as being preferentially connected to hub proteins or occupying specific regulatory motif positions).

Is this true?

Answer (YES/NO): NO